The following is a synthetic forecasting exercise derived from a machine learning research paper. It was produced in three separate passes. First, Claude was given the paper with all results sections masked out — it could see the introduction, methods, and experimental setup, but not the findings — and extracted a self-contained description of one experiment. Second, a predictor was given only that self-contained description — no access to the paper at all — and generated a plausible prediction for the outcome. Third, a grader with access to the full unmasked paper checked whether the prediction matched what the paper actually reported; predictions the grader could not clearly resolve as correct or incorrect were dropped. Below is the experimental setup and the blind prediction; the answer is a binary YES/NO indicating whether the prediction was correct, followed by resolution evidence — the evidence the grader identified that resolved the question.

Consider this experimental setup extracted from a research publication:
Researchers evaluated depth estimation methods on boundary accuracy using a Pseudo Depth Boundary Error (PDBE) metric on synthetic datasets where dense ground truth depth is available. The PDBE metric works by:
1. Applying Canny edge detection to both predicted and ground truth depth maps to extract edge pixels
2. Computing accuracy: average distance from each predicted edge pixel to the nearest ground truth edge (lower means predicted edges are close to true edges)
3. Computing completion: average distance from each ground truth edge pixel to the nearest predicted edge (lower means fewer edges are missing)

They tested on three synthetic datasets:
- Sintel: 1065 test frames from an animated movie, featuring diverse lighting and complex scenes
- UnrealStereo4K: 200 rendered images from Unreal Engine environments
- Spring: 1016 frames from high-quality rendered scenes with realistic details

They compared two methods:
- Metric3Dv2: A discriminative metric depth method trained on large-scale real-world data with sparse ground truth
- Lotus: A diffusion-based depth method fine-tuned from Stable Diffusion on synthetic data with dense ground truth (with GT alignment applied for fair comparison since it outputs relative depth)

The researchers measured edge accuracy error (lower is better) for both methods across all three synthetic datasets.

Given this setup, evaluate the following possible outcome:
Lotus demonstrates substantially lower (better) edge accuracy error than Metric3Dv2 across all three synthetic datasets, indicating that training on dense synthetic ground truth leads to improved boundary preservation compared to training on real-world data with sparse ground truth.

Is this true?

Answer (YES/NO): NO